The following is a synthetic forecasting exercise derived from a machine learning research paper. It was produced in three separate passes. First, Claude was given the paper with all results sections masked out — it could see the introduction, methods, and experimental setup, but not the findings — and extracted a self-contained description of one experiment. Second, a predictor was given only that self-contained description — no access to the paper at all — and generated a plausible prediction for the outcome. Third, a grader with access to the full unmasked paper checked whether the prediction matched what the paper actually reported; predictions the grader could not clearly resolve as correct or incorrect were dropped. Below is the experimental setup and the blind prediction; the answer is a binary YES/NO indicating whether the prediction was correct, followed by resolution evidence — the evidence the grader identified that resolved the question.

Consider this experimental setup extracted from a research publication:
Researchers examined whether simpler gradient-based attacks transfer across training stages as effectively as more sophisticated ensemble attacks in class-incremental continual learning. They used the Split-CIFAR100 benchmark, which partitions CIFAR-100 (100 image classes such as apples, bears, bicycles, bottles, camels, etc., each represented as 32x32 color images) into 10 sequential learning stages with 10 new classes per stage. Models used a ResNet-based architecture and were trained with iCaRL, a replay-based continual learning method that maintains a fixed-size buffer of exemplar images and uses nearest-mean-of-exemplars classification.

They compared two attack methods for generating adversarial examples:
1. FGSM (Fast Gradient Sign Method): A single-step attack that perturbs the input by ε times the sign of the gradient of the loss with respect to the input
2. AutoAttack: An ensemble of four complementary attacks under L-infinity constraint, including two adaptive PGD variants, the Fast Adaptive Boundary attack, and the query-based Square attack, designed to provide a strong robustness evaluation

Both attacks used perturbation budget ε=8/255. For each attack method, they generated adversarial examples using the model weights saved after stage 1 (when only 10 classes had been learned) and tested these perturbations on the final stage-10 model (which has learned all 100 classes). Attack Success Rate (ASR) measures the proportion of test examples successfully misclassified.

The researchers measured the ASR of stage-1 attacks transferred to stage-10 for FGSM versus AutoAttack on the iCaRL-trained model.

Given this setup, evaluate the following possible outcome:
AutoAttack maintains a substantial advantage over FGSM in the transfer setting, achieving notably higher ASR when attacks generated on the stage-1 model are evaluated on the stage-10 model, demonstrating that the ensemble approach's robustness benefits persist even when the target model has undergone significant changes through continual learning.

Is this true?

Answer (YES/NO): NO